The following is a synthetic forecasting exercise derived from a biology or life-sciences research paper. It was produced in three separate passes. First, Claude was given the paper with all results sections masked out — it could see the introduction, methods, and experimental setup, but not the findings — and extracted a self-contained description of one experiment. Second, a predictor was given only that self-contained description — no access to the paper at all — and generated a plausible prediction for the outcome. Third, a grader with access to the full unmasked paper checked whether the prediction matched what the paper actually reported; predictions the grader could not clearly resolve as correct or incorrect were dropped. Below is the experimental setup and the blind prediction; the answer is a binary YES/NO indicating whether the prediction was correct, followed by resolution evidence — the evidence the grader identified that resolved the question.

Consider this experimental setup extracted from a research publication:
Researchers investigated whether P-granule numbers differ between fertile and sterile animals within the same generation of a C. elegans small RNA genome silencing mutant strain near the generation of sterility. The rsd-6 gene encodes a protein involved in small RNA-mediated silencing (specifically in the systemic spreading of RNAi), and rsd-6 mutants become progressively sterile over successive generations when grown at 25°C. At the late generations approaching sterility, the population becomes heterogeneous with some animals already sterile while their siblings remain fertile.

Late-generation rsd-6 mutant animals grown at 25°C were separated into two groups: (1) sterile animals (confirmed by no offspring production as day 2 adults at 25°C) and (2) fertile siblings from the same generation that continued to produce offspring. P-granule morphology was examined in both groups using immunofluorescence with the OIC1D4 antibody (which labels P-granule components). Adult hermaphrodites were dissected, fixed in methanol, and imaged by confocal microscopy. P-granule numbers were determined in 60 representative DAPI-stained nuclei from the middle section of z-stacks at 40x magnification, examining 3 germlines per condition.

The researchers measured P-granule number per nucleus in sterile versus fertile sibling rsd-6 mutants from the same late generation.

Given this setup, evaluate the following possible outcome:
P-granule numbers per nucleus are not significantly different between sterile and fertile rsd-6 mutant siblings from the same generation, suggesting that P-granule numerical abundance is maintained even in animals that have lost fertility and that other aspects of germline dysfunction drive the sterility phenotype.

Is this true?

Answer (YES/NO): NO